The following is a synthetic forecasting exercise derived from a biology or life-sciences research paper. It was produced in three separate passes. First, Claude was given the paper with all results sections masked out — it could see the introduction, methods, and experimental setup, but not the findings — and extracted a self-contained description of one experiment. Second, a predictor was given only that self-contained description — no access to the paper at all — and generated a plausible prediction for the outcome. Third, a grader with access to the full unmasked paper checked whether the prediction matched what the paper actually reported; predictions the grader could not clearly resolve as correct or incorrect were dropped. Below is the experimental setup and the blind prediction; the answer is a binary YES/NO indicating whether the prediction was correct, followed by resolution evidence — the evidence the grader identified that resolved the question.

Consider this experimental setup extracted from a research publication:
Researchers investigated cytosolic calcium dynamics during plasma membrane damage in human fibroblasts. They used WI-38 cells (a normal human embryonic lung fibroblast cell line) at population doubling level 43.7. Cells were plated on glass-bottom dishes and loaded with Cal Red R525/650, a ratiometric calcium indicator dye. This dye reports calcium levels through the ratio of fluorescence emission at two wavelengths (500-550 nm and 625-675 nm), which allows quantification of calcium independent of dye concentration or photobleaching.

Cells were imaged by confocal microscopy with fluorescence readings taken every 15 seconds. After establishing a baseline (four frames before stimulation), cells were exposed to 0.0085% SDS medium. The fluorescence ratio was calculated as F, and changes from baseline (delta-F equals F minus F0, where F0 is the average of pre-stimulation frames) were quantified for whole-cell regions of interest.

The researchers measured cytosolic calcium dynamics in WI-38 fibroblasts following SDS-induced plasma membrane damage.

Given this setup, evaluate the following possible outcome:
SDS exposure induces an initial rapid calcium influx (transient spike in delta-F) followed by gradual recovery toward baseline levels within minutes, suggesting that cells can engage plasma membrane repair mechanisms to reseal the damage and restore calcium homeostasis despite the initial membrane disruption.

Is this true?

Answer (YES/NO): NO